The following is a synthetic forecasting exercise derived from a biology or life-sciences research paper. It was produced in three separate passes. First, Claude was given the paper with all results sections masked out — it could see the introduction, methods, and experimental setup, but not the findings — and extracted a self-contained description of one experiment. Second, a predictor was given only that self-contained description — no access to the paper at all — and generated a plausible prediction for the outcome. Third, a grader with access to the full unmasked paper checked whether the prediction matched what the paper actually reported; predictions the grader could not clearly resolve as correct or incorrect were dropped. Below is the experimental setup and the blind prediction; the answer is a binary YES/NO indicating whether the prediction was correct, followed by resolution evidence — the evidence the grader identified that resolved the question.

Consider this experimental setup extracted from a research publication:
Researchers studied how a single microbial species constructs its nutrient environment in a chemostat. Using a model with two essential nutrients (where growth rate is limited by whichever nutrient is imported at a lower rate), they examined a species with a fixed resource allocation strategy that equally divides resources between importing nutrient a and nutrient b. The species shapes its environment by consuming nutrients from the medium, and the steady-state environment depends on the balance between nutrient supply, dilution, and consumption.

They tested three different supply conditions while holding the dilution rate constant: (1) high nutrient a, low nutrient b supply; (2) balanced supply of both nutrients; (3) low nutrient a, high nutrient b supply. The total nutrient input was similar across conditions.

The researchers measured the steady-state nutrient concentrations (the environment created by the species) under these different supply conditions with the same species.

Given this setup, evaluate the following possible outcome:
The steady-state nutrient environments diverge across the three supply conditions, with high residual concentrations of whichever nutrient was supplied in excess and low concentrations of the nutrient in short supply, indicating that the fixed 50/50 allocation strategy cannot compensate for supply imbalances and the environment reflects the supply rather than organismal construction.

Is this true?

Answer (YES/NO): YES